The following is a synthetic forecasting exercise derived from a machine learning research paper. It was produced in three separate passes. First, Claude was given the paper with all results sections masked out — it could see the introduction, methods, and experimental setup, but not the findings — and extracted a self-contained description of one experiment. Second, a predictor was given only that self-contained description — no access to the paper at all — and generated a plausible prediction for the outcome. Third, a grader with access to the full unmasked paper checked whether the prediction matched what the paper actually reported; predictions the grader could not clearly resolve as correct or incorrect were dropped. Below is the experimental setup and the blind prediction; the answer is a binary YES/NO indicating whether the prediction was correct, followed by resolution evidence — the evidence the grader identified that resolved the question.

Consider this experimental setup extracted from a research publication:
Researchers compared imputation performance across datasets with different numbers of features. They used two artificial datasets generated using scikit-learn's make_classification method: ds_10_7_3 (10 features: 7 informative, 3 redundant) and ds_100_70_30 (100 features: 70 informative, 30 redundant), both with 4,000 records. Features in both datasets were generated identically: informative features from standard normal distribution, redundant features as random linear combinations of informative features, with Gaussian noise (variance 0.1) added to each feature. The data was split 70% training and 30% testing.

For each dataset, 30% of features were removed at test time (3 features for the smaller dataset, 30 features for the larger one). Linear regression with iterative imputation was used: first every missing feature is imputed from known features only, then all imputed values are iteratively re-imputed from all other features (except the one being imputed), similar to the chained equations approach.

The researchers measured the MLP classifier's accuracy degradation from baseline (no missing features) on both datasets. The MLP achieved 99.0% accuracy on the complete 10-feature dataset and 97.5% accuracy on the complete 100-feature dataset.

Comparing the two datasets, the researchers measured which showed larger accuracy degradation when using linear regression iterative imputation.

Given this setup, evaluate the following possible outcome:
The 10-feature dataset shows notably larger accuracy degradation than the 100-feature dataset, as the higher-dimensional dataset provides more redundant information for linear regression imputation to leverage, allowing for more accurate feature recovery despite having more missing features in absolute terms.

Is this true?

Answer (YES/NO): NO